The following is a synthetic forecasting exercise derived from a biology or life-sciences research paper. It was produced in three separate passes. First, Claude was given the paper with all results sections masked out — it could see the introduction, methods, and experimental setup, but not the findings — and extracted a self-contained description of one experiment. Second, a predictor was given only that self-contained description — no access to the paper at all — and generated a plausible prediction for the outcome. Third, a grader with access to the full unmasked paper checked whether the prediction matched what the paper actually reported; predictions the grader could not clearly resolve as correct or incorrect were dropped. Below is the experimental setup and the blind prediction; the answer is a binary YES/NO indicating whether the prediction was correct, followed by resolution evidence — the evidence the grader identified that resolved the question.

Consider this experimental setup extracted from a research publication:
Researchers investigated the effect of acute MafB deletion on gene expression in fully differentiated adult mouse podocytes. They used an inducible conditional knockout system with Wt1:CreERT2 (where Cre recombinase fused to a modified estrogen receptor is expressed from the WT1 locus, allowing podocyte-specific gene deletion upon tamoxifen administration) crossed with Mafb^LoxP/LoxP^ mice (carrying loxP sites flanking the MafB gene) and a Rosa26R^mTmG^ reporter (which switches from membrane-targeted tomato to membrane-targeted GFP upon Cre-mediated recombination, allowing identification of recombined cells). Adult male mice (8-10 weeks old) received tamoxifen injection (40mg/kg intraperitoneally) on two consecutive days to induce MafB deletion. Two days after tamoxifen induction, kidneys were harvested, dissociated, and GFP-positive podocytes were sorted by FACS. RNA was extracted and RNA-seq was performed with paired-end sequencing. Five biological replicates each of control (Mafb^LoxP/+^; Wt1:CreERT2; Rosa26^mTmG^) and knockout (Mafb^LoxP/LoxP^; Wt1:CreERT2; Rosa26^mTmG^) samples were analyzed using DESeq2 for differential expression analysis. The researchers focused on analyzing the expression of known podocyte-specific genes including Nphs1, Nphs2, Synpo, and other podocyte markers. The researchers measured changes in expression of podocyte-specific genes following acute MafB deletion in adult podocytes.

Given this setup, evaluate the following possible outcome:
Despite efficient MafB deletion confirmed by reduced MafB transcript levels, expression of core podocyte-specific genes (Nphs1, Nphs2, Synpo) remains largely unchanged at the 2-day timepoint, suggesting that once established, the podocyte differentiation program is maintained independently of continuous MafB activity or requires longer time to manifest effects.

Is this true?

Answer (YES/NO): NO